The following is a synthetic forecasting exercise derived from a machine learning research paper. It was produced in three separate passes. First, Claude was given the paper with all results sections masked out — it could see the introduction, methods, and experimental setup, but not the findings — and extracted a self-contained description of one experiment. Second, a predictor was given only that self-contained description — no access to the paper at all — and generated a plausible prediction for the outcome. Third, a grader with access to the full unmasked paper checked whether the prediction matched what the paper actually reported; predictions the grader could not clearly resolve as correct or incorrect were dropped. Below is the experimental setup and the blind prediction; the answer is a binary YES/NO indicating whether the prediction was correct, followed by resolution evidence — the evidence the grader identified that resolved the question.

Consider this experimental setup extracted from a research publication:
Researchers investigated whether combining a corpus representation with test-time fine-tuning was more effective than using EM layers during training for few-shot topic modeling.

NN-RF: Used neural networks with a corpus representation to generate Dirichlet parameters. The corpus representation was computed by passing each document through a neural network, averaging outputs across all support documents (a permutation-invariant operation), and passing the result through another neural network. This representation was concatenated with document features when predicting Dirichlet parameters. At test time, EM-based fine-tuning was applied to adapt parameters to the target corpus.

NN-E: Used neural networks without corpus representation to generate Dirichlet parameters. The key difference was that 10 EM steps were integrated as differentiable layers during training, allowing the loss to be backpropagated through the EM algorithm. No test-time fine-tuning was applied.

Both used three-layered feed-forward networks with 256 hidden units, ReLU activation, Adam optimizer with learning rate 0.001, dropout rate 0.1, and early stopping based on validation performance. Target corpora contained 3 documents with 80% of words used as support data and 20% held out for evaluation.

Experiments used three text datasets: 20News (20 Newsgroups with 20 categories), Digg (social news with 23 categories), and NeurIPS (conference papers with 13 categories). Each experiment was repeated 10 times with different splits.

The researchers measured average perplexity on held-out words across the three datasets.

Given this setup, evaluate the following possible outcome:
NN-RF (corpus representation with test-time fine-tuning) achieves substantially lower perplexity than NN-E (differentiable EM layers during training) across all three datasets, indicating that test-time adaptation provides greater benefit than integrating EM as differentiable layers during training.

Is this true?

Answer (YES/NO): NO